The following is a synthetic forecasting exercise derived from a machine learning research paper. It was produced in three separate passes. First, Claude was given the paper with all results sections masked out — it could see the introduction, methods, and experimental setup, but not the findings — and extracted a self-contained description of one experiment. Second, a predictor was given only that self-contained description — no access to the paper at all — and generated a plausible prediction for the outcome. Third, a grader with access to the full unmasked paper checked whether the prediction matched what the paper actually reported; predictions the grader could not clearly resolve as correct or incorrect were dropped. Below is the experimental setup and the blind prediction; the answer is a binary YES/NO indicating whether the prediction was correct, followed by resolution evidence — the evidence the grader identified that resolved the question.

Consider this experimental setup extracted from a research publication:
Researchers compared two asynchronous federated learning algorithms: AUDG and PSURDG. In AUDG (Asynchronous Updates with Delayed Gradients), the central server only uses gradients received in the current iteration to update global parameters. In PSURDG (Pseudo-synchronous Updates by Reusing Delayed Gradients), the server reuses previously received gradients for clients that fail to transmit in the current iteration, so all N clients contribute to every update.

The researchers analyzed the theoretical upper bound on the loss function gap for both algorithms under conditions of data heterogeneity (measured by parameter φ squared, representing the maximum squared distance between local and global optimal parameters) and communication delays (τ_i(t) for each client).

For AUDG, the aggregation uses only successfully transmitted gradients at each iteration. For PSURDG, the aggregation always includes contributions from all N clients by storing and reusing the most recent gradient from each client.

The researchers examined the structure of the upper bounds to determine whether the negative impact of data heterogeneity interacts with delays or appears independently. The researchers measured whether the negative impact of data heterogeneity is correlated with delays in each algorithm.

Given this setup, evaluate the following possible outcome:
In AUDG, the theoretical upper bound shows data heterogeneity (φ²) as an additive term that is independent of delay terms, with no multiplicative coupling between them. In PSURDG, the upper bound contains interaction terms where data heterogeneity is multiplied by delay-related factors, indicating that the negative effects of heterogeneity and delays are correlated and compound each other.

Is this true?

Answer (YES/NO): NO